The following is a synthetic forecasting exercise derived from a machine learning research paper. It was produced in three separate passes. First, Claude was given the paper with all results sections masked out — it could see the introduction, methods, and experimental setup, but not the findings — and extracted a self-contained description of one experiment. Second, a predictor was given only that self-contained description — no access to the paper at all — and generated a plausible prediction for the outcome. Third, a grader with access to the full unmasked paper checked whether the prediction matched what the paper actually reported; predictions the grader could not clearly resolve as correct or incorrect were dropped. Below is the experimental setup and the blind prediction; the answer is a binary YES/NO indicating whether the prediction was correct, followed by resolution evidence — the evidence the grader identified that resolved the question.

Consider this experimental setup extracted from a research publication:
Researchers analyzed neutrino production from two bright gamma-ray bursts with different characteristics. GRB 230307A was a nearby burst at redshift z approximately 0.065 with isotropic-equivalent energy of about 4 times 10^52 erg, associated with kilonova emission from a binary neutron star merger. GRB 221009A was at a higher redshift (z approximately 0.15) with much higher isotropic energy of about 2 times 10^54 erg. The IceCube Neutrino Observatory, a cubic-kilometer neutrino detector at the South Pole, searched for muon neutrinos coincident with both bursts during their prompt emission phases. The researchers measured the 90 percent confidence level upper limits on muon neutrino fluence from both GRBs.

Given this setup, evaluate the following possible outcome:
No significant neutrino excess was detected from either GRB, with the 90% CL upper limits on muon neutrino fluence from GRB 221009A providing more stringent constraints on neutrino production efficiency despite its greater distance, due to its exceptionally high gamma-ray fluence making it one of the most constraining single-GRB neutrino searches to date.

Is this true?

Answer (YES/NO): NO